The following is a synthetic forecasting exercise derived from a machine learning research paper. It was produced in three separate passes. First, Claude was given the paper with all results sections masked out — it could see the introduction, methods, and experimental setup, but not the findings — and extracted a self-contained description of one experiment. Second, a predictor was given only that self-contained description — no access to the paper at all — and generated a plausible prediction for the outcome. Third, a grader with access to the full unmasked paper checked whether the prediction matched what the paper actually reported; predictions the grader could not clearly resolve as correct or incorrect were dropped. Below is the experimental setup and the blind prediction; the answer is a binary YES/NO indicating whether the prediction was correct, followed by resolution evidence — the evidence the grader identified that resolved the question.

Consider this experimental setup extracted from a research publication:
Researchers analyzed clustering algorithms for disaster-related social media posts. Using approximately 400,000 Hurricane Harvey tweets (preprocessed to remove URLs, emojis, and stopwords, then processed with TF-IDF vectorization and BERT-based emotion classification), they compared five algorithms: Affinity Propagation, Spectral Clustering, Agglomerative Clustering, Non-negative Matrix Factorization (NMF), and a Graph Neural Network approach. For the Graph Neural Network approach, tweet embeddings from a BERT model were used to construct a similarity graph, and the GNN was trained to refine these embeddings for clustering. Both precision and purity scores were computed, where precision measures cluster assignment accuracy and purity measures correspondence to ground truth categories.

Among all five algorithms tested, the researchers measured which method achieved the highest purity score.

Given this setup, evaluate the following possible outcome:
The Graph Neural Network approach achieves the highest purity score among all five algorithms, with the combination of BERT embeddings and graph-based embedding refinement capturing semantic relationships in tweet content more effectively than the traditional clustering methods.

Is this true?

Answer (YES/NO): NO